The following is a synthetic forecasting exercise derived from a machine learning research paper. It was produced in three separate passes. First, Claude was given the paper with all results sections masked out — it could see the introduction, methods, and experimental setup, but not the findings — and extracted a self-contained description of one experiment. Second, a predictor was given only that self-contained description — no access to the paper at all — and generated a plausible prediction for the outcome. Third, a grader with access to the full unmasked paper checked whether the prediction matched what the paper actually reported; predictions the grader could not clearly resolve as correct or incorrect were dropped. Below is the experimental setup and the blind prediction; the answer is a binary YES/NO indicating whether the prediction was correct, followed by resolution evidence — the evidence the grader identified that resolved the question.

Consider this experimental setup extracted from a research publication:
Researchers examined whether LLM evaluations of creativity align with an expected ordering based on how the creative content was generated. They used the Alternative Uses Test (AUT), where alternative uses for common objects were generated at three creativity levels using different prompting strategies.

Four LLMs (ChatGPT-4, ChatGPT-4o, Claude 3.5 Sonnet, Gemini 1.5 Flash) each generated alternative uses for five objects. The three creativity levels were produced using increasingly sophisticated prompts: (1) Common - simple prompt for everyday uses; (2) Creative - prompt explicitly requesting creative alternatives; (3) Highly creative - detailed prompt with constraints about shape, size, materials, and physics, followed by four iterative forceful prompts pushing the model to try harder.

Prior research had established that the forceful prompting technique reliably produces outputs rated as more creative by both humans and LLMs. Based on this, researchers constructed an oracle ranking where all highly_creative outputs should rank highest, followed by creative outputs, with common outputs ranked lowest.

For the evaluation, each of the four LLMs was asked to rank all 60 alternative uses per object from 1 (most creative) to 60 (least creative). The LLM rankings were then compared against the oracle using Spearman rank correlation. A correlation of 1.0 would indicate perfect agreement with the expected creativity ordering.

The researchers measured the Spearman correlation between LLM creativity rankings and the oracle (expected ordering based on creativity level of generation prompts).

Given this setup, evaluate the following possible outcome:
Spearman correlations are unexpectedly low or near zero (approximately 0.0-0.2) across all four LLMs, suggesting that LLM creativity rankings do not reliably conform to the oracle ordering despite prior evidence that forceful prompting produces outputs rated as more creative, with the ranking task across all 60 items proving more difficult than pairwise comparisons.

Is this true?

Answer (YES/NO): NO